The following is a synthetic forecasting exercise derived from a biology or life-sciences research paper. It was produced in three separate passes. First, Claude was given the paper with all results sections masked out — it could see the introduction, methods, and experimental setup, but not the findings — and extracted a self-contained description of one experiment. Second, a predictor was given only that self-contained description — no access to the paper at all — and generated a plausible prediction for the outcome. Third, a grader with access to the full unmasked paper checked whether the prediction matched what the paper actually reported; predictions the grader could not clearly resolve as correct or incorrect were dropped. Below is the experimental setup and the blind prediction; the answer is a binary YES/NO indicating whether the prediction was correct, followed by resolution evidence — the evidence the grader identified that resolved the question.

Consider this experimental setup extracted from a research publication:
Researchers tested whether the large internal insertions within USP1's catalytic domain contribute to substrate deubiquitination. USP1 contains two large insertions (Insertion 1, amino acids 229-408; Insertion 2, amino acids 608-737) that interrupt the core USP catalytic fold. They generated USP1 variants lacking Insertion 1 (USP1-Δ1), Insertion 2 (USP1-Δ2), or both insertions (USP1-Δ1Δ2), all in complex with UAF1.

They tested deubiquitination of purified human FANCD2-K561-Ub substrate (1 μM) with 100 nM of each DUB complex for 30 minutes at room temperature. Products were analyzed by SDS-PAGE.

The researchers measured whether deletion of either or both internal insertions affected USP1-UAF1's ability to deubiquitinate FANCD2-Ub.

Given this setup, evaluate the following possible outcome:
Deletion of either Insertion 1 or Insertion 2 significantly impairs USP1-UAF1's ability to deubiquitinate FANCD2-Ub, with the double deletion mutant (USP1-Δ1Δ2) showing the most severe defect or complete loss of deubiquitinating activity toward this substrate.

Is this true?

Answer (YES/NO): NO